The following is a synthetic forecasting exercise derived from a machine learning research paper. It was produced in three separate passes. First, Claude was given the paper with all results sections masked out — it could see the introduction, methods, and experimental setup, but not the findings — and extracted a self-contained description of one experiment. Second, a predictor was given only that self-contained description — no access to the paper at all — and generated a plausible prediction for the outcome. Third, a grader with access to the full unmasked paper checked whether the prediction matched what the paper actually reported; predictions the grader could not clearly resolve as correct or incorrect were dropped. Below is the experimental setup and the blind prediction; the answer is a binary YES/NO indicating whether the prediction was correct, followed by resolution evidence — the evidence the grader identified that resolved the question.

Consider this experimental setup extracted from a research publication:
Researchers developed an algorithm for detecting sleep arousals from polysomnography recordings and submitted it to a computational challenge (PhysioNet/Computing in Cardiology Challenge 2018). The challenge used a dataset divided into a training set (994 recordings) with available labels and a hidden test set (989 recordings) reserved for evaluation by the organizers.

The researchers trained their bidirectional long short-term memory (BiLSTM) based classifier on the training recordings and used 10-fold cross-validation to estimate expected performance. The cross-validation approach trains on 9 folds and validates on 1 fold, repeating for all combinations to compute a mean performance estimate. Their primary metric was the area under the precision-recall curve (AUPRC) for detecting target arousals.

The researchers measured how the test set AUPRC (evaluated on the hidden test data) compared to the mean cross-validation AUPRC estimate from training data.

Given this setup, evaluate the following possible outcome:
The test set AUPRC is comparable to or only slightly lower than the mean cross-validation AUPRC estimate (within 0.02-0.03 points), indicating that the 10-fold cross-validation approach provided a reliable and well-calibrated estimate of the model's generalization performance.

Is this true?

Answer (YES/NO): NO